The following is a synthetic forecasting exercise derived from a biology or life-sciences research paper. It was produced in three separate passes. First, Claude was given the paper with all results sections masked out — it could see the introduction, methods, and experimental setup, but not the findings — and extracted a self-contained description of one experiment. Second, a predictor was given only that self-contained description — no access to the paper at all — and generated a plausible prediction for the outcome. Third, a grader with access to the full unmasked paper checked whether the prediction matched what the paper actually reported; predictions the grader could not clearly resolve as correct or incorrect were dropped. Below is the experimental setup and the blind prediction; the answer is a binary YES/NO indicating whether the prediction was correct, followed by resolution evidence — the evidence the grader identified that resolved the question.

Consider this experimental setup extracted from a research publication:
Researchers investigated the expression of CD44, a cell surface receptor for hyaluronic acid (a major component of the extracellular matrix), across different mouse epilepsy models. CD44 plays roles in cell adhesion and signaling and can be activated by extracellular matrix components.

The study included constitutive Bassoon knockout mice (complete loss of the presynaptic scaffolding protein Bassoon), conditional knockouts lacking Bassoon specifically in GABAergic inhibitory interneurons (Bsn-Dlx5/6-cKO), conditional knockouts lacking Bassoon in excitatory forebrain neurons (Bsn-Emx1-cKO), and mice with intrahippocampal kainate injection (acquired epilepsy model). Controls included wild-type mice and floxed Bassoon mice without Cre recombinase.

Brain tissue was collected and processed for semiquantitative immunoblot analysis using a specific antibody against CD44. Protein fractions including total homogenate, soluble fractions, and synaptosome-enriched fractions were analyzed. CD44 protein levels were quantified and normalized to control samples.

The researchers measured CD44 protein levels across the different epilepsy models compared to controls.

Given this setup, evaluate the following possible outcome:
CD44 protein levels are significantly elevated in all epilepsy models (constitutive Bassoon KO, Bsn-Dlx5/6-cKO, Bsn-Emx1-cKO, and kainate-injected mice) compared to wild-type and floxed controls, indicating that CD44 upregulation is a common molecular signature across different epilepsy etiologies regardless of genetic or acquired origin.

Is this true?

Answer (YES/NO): NO